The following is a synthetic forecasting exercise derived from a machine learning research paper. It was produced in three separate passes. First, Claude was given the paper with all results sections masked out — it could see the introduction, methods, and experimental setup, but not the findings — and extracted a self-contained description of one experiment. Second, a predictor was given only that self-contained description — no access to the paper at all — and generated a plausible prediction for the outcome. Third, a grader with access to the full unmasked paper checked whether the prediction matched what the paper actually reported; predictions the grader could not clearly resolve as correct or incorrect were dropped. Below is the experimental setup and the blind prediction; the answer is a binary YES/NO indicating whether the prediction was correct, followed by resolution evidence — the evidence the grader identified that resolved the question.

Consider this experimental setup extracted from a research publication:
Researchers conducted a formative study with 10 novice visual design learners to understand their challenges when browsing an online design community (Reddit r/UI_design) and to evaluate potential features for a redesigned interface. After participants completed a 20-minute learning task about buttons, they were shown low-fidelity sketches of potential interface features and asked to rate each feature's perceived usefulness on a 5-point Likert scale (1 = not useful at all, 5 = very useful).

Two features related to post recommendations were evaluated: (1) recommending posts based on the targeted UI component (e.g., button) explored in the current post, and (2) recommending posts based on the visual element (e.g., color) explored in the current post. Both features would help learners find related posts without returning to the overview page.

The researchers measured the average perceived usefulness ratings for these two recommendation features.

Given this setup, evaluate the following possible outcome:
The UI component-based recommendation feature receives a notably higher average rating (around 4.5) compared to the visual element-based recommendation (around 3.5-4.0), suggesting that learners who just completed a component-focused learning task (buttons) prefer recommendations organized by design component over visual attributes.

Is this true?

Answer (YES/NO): NO